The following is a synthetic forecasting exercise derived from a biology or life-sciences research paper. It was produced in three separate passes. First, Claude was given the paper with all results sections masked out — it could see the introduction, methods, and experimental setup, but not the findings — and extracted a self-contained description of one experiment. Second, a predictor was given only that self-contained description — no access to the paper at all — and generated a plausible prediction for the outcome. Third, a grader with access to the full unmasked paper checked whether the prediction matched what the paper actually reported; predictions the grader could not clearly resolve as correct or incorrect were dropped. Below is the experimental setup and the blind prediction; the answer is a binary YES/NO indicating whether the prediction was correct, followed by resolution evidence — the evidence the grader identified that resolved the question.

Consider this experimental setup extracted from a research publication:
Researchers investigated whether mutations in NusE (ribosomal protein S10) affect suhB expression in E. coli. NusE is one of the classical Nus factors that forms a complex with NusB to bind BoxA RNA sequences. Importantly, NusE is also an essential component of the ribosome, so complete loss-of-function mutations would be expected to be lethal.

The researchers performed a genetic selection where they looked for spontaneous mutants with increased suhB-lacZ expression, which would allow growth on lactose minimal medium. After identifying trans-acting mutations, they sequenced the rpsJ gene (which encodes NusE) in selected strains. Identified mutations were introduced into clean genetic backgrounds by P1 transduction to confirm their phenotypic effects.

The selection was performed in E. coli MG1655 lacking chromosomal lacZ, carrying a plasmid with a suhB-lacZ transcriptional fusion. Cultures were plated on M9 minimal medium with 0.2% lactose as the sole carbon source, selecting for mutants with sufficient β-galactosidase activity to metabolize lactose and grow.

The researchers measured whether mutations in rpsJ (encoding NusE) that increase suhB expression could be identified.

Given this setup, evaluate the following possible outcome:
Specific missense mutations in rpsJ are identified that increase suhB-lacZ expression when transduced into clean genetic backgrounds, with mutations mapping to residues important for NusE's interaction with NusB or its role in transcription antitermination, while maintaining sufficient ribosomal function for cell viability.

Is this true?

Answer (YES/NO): NO